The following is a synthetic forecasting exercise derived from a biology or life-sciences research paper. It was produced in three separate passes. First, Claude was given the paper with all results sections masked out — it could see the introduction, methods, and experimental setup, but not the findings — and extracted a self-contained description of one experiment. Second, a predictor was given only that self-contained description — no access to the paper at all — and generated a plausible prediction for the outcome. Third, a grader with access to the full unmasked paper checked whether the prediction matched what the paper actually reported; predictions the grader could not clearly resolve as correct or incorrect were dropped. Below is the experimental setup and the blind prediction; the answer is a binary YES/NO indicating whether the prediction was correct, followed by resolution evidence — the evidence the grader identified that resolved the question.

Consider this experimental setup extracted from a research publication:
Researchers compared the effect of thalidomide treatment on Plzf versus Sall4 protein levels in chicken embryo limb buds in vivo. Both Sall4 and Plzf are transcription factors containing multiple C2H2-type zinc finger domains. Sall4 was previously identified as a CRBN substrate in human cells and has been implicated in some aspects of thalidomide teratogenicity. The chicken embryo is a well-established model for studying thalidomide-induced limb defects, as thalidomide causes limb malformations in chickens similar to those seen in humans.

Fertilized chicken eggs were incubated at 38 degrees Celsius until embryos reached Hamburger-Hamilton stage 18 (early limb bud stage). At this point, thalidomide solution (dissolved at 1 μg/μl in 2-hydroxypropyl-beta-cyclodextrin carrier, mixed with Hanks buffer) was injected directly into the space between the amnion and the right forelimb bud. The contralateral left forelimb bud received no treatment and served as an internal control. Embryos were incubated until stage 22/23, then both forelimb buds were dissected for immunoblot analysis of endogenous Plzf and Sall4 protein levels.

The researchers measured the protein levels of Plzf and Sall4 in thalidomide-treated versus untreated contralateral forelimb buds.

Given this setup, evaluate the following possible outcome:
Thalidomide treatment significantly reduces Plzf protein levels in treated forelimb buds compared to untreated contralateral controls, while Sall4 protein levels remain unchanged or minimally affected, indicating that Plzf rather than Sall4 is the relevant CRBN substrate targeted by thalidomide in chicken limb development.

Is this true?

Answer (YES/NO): YES